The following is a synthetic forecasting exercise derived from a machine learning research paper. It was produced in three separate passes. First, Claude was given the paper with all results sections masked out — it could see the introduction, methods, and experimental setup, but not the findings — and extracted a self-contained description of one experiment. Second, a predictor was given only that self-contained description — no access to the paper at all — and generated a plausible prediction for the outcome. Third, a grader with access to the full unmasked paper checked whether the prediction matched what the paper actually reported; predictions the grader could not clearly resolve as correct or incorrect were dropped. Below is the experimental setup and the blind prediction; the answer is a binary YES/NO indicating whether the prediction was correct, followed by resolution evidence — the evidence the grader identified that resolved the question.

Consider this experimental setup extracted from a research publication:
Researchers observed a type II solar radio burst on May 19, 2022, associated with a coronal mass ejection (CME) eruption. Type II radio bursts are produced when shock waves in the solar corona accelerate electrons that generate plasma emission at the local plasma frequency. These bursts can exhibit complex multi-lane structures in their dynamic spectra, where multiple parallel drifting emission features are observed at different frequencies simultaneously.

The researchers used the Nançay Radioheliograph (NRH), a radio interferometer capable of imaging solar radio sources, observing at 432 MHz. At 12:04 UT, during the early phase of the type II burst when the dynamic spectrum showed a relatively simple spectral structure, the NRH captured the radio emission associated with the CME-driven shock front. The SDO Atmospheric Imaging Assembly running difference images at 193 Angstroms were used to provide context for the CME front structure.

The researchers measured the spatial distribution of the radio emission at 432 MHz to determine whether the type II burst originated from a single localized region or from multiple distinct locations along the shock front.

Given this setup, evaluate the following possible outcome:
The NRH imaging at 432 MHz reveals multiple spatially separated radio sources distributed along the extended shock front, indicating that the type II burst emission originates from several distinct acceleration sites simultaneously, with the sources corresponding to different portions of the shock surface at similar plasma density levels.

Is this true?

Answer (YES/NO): NO